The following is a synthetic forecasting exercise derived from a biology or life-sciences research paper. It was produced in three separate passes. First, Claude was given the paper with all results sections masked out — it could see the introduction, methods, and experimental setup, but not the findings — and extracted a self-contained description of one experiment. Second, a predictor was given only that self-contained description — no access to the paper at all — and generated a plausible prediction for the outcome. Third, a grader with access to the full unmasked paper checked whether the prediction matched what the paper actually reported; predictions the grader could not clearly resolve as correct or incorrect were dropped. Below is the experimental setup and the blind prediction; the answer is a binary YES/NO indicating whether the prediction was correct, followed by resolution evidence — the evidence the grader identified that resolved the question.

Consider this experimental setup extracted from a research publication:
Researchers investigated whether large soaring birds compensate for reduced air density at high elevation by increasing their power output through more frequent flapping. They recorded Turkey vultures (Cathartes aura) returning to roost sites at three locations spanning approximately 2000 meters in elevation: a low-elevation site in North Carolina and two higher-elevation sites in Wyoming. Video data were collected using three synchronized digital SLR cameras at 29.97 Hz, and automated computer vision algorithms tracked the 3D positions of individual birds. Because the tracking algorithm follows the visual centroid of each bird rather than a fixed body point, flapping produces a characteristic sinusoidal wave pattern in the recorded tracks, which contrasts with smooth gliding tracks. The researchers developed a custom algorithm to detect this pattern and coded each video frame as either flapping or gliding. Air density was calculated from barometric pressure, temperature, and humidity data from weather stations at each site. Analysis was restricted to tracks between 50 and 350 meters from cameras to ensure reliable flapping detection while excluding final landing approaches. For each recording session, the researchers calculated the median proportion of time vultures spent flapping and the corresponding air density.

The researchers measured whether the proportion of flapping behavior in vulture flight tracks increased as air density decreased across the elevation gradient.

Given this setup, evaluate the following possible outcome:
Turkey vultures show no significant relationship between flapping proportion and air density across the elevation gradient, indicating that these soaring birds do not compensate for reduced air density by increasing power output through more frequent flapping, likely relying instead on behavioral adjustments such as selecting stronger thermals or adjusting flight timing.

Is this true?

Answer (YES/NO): YES